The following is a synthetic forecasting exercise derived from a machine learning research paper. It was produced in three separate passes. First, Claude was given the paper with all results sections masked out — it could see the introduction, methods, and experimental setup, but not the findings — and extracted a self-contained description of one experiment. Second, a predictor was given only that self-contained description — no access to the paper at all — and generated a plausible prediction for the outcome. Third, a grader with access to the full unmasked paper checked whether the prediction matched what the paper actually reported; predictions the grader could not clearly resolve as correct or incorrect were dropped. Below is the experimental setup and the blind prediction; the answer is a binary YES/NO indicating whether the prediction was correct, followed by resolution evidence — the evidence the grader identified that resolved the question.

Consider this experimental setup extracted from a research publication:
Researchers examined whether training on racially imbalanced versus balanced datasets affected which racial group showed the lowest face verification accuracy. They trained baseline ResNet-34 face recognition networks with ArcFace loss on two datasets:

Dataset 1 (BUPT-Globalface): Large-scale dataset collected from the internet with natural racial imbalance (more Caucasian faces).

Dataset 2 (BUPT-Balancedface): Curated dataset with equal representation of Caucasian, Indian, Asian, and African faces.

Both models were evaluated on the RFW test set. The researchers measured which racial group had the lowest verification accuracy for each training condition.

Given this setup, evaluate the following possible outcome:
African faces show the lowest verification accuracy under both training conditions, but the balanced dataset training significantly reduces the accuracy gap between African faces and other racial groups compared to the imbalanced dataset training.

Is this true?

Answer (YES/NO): NO